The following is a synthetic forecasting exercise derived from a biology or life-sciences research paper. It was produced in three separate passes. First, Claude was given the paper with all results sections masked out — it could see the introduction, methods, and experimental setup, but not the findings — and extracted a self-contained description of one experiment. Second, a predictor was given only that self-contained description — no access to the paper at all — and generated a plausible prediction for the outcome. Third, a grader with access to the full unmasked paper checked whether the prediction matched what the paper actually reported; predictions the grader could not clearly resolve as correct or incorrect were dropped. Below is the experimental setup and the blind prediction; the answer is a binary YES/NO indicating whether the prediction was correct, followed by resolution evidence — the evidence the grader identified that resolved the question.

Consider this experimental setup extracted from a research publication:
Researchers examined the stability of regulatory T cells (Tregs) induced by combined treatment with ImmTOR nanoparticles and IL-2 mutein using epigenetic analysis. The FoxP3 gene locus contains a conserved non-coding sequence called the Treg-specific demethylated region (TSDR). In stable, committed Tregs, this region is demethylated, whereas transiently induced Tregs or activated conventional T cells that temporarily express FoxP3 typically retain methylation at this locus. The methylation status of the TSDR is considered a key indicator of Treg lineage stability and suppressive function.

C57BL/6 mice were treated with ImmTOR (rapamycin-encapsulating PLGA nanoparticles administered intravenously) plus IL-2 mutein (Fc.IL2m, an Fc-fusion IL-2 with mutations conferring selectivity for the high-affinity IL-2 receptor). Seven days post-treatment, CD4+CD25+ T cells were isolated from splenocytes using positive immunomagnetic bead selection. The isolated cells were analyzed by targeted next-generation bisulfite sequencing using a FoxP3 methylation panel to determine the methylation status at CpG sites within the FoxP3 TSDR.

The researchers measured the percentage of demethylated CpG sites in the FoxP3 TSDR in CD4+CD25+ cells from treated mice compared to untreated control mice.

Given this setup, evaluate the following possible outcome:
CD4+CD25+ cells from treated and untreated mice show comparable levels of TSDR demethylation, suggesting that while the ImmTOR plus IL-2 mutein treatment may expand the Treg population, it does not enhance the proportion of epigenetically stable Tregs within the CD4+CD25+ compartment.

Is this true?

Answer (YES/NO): NO